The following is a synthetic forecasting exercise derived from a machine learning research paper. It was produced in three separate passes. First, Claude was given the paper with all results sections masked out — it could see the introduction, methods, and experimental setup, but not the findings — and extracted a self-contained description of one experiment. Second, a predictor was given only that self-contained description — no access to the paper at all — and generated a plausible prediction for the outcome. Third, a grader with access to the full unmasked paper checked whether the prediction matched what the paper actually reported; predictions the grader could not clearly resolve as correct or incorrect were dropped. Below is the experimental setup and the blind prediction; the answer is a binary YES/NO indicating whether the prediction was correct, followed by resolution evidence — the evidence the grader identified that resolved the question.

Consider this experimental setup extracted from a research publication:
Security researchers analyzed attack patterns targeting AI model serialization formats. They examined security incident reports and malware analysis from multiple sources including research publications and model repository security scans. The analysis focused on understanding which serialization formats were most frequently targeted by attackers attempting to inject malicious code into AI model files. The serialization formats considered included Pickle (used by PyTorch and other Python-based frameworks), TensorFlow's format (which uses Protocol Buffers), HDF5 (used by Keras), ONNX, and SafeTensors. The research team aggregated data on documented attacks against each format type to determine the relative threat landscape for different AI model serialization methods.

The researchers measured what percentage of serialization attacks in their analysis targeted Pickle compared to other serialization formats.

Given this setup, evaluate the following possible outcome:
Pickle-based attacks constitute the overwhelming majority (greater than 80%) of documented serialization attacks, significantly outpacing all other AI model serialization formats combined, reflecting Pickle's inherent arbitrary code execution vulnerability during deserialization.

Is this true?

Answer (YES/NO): YES